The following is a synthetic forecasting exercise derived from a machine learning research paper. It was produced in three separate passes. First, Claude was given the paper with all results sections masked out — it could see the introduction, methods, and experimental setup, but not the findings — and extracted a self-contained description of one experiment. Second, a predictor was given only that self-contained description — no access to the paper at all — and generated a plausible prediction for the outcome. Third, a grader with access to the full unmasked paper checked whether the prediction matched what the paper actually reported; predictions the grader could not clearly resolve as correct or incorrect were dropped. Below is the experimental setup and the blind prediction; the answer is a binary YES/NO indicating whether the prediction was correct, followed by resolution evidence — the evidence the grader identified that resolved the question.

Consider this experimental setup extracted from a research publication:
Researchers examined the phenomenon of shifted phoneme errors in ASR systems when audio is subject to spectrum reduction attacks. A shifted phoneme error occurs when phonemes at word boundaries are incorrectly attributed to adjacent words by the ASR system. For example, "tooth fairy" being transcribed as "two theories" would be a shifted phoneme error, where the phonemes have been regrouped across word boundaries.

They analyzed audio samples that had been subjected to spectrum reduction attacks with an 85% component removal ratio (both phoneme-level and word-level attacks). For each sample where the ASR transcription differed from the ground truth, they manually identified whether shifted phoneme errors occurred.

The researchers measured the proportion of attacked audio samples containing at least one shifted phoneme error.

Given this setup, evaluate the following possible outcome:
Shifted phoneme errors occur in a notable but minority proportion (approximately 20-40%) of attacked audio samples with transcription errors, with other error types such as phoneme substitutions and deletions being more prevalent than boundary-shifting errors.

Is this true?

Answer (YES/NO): NO